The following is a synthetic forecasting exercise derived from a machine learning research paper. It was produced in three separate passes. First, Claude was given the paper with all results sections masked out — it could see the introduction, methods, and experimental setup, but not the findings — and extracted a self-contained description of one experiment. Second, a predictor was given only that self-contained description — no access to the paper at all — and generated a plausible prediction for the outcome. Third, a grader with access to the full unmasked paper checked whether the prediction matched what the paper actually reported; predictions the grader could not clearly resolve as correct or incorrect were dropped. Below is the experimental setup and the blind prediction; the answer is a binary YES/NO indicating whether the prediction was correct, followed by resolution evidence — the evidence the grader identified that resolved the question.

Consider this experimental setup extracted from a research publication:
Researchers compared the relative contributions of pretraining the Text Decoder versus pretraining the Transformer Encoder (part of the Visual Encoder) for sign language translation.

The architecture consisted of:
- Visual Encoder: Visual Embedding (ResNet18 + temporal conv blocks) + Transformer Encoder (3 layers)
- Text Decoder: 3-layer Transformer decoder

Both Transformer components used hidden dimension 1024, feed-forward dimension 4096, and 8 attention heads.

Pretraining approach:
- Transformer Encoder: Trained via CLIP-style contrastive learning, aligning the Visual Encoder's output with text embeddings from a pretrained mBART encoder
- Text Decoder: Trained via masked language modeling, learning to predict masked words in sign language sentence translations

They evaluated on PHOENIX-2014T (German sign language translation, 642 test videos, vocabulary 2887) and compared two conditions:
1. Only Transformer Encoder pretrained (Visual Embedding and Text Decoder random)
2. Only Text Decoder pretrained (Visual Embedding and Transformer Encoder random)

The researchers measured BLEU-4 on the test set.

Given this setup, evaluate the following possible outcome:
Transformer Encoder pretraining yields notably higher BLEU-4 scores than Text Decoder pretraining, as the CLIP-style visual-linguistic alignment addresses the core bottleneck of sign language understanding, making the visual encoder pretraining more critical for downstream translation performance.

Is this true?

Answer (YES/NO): YES